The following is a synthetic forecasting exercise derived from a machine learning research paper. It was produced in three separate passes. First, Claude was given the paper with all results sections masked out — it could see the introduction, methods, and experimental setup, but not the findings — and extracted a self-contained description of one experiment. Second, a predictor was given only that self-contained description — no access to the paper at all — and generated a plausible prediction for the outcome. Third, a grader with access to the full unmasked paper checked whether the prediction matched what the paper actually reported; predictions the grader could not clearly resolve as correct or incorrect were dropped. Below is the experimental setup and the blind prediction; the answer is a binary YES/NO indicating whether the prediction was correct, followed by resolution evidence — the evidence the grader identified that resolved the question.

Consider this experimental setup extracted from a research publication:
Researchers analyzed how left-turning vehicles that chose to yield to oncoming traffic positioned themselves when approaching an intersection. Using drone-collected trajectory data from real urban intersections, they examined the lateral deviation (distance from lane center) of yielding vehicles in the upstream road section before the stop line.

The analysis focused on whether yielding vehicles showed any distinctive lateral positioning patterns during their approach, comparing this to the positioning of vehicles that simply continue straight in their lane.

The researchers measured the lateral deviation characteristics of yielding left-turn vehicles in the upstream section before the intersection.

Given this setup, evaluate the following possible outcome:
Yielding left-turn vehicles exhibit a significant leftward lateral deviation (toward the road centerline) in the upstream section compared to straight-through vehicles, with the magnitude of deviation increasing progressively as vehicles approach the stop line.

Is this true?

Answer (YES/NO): NO